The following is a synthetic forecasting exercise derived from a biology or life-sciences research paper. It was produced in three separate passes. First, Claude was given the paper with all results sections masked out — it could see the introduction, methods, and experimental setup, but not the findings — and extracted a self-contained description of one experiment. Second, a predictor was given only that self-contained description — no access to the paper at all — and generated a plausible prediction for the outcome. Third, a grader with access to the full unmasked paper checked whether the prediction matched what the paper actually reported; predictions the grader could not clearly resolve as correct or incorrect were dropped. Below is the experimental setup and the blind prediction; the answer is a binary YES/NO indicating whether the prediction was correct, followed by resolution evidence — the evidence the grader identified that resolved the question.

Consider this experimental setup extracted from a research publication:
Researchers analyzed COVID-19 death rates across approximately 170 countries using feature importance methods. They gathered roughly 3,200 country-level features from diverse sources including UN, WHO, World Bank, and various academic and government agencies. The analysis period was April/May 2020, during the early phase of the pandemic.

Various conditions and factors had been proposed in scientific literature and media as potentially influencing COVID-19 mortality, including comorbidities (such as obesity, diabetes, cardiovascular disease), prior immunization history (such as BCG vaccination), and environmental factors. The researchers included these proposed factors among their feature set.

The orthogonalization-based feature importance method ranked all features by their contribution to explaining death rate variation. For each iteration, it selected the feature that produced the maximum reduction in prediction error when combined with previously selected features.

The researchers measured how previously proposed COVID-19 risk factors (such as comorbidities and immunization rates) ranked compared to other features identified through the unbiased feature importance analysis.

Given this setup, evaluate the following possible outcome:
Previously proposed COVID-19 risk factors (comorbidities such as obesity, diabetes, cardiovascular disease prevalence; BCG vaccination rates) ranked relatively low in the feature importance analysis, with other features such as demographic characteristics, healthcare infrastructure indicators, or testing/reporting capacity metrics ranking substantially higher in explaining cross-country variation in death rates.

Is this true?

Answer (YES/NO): NO